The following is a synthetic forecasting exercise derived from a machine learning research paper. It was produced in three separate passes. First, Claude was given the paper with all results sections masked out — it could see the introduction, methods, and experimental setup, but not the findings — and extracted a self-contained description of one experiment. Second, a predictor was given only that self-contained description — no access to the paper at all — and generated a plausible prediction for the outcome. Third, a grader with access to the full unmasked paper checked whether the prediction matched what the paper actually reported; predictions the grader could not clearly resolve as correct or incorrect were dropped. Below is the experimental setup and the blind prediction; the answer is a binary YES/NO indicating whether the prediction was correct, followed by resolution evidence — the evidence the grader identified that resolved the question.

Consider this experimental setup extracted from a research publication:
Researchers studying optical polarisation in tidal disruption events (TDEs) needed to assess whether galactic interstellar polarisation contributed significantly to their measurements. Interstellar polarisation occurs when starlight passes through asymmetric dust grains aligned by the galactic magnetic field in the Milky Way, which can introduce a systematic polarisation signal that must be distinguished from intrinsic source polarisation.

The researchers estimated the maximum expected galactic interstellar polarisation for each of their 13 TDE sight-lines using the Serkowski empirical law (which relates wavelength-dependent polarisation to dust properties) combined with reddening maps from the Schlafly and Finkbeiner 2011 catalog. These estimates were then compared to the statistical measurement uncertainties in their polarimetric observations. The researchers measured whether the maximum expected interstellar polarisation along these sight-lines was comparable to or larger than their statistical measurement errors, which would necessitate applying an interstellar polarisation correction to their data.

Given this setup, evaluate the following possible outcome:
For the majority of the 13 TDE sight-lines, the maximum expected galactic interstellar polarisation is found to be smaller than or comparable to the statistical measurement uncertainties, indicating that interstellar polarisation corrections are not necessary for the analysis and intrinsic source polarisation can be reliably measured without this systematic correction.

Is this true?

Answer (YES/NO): YES